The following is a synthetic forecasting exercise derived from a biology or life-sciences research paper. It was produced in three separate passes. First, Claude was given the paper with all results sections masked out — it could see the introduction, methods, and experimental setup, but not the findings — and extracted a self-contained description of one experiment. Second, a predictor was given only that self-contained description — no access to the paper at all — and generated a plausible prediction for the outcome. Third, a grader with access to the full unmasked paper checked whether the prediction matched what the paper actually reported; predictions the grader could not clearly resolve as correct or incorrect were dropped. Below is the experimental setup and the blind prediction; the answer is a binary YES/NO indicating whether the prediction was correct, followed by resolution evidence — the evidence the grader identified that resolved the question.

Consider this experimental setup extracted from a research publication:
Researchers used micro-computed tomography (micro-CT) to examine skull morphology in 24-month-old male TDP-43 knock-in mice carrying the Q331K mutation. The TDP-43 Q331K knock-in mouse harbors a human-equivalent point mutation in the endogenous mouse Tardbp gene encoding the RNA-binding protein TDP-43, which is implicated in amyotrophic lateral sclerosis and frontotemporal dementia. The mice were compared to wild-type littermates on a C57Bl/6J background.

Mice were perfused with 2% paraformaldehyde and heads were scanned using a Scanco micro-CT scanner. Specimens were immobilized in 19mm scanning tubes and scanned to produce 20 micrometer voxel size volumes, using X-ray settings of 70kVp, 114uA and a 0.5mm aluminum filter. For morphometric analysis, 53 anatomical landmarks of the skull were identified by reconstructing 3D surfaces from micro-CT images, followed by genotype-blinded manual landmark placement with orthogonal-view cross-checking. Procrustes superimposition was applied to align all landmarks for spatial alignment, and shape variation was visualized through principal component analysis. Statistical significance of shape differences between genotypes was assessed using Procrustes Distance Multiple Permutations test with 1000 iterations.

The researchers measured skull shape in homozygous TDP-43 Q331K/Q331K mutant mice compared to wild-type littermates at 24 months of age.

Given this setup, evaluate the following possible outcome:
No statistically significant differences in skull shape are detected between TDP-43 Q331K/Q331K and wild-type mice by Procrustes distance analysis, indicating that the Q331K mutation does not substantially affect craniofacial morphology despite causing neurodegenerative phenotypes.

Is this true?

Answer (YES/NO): NO